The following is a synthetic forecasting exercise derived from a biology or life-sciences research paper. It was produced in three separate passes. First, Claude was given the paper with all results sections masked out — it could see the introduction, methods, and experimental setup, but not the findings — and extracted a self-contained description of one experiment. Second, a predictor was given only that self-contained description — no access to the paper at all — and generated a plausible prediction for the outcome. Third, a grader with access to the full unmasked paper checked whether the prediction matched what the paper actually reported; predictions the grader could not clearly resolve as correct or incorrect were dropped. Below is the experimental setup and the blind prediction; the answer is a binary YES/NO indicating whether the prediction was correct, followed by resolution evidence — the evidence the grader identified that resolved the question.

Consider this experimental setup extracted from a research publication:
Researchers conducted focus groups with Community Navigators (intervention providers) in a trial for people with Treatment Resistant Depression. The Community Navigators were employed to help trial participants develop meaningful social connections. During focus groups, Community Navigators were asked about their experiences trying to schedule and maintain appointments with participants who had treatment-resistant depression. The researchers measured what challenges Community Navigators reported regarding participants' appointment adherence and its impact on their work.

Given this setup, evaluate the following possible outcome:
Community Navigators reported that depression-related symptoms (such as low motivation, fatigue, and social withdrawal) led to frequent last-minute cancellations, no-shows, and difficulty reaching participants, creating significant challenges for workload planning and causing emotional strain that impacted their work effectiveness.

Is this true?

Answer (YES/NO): NO